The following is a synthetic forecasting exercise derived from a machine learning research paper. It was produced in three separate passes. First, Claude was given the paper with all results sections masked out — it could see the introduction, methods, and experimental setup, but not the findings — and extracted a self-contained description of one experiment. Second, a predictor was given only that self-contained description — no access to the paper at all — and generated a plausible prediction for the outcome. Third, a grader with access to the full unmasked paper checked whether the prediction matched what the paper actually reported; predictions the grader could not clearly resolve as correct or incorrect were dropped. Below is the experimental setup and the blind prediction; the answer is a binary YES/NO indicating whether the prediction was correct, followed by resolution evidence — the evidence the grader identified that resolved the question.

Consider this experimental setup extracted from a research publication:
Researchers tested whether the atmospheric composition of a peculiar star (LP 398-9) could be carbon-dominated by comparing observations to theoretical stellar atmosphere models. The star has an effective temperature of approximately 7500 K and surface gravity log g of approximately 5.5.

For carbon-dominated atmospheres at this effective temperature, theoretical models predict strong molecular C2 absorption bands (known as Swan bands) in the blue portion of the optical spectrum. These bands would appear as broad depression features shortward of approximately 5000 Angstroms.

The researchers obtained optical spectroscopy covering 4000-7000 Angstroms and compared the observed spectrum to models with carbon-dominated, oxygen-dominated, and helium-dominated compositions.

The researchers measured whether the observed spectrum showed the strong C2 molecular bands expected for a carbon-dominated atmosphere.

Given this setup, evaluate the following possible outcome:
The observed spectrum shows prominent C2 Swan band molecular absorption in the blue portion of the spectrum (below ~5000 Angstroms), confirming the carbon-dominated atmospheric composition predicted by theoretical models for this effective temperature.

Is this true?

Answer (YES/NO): NO